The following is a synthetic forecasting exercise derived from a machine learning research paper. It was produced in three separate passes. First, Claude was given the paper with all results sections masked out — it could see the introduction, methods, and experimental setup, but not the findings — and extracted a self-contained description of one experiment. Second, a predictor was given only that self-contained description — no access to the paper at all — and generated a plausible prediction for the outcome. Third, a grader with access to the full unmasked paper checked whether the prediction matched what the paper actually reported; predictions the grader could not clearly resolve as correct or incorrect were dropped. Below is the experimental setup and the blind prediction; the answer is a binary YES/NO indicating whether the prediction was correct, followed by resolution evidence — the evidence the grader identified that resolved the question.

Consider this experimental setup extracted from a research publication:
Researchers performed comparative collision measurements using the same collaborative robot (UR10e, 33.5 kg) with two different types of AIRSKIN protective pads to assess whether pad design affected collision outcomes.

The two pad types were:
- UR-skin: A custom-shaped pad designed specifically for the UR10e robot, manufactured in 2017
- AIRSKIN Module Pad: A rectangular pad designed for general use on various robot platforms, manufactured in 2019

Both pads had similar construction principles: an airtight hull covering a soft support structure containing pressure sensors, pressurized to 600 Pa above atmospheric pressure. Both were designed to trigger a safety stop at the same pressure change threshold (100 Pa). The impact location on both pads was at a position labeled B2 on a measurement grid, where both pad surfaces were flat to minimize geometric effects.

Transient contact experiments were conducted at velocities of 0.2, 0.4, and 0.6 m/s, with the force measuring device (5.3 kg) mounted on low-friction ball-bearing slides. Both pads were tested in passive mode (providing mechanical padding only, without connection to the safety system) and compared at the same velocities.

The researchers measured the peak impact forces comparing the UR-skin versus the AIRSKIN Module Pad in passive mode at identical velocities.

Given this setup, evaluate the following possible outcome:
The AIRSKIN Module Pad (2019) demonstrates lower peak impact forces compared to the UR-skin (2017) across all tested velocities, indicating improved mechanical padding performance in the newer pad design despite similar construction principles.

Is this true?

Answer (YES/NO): YES